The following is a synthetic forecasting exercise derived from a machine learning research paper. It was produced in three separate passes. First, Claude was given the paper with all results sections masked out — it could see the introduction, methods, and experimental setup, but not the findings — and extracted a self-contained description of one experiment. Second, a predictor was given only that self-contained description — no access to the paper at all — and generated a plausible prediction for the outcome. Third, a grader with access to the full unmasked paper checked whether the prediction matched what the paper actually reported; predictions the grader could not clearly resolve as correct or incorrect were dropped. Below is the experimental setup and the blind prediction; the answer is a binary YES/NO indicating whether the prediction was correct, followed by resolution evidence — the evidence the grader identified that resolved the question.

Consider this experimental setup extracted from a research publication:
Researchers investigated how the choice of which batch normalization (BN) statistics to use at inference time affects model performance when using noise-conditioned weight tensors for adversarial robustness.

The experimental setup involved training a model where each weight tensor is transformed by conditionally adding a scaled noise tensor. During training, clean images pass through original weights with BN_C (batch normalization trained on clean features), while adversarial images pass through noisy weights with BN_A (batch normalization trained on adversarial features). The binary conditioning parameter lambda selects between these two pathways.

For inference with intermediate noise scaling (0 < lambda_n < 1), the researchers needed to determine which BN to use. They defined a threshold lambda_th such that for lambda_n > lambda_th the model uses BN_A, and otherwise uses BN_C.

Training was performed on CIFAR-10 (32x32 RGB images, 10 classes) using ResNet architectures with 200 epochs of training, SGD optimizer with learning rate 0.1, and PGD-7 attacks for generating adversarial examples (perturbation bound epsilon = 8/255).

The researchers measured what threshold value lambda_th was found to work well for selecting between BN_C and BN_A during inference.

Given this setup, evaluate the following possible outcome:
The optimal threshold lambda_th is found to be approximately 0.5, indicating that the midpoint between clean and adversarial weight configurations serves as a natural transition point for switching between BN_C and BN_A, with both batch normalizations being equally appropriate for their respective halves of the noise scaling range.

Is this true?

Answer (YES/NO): YES